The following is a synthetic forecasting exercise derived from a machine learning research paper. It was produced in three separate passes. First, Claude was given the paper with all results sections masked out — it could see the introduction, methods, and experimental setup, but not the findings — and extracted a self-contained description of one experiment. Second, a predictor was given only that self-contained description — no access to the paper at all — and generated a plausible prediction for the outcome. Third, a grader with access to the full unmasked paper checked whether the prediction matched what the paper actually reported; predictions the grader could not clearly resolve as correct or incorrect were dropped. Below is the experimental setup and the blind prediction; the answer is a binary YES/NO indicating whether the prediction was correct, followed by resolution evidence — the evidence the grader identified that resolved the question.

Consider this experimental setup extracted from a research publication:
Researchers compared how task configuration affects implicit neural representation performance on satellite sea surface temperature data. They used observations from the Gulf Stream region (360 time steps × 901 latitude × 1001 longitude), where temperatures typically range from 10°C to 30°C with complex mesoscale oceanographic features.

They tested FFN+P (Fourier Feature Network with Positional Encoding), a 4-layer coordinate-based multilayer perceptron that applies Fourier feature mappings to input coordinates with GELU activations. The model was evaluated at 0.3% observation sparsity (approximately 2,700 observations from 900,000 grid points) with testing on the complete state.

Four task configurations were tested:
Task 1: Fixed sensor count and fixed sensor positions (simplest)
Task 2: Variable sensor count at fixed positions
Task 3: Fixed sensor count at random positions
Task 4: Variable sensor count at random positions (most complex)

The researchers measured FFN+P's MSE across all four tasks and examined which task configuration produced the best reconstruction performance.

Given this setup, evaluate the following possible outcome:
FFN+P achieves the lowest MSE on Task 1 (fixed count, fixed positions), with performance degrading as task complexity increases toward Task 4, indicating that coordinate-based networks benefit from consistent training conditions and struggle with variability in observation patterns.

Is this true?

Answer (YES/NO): NO